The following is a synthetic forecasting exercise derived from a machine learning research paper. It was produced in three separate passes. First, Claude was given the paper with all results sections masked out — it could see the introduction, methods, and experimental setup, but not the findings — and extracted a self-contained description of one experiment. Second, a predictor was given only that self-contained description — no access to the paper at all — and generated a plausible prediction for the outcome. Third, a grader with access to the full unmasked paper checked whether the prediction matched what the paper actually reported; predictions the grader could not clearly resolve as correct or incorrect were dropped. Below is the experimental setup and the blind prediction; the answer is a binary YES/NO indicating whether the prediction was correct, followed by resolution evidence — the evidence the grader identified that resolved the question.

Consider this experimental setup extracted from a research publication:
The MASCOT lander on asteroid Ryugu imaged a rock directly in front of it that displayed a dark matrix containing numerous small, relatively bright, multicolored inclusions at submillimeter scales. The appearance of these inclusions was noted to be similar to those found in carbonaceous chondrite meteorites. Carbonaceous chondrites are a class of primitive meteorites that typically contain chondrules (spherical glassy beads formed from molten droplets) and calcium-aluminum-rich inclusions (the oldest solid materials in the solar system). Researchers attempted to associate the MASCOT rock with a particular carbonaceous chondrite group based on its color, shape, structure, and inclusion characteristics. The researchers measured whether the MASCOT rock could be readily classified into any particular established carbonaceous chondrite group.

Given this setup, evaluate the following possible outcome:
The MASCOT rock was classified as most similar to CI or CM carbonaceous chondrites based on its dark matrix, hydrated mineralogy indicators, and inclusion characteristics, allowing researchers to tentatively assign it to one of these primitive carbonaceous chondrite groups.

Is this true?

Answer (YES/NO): NO